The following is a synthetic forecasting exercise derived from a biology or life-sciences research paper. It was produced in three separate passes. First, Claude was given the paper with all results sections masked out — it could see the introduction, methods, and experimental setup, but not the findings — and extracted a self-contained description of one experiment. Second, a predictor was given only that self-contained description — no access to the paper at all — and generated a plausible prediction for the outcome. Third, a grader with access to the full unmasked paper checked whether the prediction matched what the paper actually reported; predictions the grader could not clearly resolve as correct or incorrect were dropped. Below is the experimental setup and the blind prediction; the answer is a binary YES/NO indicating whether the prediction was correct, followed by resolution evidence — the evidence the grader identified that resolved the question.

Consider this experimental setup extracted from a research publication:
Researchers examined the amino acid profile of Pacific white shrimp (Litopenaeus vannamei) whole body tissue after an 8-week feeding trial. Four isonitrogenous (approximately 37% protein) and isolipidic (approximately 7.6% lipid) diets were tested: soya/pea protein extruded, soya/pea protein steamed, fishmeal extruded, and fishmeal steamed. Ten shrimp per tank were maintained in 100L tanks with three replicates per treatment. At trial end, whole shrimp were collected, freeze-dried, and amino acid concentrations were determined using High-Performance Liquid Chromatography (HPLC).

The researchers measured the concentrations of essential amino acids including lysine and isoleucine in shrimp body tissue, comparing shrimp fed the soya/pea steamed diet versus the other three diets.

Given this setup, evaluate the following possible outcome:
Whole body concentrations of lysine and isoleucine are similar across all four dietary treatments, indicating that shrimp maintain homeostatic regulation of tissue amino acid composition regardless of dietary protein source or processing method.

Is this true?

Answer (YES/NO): NO